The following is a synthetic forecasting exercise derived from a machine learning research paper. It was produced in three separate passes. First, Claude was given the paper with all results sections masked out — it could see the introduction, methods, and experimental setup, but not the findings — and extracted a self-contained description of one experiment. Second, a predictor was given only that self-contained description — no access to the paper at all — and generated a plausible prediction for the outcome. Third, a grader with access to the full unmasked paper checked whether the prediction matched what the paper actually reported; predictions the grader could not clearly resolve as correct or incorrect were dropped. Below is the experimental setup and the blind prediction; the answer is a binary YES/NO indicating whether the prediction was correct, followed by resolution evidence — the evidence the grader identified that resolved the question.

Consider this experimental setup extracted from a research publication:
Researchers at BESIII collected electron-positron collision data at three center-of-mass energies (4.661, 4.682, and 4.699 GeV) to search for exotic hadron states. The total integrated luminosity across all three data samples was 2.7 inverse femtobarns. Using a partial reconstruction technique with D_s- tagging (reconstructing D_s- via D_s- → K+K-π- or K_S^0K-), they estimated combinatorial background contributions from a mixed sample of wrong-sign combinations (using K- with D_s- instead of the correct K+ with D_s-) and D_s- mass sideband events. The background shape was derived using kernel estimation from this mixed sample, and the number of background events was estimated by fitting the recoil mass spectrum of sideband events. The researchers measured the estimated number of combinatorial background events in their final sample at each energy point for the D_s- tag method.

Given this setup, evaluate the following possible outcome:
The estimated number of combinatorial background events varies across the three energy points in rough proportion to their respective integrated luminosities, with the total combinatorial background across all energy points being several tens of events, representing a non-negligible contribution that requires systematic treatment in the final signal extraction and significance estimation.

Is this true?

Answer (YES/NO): NO